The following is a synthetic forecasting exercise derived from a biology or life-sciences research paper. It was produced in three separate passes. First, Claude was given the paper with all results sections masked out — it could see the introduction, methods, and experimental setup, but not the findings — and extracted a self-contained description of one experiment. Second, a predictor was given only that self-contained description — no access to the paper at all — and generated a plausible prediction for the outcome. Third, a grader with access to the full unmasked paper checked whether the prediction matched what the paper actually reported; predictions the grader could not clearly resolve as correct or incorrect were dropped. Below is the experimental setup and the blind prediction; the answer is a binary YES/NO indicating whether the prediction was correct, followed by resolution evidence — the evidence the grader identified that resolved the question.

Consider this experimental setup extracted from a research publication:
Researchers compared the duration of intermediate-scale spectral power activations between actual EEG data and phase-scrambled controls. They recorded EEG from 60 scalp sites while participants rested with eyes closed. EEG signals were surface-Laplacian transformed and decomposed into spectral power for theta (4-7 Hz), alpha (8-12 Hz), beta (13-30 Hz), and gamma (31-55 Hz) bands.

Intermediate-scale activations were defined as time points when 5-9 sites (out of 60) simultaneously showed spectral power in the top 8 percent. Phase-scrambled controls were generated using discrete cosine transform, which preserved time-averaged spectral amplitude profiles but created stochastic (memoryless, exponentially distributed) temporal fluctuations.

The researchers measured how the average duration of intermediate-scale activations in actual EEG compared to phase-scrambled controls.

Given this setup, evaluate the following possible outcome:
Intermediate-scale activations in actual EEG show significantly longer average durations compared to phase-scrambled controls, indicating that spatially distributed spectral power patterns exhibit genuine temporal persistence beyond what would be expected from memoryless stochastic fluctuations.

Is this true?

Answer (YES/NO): NO